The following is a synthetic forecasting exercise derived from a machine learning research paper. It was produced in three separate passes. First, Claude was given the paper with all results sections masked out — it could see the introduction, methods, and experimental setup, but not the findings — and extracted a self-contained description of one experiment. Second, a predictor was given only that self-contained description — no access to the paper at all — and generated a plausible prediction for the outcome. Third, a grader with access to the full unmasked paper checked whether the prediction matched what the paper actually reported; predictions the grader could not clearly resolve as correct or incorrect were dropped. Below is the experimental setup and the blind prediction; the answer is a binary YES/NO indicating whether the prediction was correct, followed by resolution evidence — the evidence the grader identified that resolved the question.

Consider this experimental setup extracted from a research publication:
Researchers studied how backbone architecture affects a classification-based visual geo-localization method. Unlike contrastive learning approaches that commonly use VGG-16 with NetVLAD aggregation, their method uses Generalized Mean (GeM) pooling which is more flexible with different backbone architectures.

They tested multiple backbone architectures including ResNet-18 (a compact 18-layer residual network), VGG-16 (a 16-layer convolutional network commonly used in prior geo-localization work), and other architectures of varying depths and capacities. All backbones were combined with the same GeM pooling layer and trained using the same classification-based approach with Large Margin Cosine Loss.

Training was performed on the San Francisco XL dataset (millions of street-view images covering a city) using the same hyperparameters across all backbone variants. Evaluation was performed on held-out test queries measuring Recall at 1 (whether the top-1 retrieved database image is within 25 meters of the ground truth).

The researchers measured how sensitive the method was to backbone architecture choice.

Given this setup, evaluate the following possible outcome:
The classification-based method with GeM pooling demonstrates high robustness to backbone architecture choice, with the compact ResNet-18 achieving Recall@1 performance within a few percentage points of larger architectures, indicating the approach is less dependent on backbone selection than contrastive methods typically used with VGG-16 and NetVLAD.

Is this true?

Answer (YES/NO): YES